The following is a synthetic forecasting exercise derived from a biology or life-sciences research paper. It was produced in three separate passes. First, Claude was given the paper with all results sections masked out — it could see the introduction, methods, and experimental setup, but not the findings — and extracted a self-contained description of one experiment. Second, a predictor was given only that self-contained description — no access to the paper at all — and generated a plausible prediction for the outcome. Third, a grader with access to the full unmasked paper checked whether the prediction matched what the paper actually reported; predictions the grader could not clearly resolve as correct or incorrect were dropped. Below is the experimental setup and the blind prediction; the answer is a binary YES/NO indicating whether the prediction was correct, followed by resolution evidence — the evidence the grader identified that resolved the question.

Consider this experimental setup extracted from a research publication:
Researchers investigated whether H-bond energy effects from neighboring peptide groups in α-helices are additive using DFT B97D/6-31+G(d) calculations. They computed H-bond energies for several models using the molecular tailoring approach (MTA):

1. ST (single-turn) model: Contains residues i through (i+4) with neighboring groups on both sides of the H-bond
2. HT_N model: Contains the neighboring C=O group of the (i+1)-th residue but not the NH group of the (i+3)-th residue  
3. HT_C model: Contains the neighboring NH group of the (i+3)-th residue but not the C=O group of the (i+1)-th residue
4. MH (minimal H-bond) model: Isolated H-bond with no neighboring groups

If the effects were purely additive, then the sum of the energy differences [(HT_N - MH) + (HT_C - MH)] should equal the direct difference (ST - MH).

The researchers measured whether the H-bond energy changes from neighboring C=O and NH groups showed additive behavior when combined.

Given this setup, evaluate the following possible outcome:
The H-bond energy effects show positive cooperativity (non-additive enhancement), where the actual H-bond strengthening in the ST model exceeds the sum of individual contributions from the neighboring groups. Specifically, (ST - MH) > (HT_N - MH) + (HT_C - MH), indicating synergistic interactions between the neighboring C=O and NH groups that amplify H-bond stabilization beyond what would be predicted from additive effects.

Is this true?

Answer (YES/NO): NO